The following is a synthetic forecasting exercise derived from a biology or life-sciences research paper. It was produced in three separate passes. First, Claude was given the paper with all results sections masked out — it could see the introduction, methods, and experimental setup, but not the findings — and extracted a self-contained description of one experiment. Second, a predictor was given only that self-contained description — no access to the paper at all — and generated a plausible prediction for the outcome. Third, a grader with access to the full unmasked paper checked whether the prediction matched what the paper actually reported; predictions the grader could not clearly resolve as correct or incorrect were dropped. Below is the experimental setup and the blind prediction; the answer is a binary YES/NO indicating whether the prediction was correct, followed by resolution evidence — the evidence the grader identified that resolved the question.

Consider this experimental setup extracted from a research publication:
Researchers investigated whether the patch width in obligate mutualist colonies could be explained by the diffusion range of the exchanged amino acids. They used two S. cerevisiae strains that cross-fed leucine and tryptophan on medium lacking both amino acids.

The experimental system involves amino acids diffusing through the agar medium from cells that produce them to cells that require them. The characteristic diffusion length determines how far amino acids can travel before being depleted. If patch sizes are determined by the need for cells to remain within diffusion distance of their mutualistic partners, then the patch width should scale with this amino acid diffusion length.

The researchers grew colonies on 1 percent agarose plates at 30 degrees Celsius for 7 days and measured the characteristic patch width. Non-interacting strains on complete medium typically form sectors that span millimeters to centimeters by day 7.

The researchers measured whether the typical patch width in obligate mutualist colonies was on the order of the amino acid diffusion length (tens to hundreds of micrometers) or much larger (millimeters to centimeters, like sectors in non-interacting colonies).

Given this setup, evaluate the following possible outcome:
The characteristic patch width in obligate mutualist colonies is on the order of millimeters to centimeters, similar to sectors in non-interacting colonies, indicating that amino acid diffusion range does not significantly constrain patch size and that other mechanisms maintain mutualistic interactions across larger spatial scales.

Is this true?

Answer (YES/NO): NO